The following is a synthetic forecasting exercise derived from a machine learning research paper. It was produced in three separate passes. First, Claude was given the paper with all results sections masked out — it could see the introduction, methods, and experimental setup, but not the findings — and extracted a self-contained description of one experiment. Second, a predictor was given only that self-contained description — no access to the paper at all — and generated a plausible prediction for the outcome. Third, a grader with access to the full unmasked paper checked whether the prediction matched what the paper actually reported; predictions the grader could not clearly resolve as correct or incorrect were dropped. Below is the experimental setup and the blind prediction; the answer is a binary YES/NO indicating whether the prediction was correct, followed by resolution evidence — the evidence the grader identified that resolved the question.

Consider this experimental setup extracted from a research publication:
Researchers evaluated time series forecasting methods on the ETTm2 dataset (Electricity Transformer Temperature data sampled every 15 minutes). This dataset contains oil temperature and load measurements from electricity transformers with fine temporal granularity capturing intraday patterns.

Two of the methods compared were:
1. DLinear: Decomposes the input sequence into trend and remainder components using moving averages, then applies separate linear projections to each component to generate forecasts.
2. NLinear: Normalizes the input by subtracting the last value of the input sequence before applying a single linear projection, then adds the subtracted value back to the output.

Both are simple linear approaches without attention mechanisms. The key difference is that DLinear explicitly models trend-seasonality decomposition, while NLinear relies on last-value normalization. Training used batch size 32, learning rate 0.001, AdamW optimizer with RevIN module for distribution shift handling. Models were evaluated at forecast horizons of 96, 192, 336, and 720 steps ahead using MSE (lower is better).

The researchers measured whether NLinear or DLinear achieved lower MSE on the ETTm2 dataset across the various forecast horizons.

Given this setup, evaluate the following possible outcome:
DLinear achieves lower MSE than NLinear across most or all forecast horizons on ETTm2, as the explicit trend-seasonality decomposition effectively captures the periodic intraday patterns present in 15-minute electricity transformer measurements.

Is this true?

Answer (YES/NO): NO